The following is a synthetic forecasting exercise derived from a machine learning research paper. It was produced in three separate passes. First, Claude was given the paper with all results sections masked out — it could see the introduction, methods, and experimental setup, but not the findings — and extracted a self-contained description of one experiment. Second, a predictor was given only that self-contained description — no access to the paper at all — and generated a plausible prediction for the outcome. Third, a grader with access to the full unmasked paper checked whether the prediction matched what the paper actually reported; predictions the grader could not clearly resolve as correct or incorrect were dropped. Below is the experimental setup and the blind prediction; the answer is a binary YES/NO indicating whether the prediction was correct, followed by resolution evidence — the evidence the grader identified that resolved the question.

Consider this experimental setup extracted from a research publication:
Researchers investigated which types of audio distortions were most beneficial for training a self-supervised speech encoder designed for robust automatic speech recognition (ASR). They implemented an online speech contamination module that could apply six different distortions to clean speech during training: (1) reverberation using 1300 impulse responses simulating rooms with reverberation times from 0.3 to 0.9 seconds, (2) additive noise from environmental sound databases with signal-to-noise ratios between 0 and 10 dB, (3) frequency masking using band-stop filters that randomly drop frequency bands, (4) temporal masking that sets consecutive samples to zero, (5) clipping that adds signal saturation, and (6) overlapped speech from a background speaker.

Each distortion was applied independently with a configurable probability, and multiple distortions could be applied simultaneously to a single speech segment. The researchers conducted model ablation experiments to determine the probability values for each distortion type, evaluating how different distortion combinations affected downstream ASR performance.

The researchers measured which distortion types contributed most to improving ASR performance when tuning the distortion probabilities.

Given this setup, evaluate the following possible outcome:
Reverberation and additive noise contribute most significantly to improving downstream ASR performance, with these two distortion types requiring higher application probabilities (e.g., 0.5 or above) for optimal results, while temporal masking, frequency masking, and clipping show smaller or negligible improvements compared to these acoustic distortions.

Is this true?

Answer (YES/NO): NO